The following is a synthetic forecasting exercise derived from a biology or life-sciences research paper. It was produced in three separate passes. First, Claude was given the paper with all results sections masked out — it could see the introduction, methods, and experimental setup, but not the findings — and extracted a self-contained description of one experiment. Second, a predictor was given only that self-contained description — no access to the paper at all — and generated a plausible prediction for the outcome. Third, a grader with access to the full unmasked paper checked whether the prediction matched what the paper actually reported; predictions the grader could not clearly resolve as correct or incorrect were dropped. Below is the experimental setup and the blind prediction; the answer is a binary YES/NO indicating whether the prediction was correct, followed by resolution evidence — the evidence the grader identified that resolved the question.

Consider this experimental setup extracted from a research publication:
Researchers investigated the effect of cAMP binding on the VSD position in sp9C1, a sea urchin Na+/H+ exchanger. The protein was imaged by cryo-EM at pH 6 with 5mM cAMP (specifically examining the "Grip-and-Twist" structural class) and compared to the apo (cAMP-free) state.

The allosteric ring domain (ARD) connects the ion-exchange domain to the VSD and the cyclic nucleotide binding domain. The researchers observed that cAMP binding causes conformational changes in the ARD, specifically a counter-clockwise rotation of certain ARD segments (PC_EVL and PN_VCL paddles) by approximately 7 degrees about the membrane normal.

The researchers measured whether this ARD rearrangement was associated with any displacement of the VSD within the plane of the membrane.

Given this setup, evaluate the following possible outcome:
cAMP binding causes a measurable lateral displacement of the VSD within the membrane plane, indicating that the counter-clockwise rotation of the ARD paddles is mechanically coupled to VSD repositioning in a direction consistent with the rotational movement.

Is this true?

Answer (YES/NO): YES